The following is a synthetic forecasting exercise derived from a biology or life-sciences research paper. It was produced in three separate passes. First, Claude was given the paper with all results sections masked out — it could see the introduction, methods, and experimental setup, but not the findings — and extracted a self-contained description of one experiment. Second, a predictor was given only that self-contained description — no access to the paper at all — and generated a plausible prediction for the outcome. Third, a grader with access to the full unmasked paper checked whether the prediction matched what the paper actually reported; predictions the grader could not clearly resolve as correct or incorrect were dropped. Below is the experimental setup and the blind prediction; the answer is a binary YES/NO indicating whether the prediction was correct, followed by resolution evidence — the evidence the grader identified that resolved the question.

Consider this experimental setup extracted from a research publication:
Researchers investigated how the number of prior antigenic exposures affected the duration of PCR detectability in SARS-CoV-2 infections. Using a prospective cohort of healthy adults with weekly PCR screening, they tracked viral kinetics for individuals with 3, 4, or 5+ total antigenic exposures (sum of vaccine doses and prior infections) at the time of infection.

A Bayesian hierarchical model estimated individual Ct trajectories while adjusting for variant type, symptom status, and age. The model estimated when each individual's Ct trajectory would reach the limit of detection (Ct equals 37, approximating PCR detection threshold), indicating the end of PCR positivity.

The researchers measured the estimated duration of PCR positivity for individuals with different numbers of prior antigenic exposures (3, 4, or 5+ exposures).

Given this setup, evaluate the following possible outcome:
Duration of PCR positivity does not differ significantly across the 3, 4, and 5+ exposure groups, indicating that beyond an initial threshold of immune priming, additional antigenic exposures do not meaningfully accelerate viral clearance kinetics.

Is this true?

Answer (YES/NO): NO